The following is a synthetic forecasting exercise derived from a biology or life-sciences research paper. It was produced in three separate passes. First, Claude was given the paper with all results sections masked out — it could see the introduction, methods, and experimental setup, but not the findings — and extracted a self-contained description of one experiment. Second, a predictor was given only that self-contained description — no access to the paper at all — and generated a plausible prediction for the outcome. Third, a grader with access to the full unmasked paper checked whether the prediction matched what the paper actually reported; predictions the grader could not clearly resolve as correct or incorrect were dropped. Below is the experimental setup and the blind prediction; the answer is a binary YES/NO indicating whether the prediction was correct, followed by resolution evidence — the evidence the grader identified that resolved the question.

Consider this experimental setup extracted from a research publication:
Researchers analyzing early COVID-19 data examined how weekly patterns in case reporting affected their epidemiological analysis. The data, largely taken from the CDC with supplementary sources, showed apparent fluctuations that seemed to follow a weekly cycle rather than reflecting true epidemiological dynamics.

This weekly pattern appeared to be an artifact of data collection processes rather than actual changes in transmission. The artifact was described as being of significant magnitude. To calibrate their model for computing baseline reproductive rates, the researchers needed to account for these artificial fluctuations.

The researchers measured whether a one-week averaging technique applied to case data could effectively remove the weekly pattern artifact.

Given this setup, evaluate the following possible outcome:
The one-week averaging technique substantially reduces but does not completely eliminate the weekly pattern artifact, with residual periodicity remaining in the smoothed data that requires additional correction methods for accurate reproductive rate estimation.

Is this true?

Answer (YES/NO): NO